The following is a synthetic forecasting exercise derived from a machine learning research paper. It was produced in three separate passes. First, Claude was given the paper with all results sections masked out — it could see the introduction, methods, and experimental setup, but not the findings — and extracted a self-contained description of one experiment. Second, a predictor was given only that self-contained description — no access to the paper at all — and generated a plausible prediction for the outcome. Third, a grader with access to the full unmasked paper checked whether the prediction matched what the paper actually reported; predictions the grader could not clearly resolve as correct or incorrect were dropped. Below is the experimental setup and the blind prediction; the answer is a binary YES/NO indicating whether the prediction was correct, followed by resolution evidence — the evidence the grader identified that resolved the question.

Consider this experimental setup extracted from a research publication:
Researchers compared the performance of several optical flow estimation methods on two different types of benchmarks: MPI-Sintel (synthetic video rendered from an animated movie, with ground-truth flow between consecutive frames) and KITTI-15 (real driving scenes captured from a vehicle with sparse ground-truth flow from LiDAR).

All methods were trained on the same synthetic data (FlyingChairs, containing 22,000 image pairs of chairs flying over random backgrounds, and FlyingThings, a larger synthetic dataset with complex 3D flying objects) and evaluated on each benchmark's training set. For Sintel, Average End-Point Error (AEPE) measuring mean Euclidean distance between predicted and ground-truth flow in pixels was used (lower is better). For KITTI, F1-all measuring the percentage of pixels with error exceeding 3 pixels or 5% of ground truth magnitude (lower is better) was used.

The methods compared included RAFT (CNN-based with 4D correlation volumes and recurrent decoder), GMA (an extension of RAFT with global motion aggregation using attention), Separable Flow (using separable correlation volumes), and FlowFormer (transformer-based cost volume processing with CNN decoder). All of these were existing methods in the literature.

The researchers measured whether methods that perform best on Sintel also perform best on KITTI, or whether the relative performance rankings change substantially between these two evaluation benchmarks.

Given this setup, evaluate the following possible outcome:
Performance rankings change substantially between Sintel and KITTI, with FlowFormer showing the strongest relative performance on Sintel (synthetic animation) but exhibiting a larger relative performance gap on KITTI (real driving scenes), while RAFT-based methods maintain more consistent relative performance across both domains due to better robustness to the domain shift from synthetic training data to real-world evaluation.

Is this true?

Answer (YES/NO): NO